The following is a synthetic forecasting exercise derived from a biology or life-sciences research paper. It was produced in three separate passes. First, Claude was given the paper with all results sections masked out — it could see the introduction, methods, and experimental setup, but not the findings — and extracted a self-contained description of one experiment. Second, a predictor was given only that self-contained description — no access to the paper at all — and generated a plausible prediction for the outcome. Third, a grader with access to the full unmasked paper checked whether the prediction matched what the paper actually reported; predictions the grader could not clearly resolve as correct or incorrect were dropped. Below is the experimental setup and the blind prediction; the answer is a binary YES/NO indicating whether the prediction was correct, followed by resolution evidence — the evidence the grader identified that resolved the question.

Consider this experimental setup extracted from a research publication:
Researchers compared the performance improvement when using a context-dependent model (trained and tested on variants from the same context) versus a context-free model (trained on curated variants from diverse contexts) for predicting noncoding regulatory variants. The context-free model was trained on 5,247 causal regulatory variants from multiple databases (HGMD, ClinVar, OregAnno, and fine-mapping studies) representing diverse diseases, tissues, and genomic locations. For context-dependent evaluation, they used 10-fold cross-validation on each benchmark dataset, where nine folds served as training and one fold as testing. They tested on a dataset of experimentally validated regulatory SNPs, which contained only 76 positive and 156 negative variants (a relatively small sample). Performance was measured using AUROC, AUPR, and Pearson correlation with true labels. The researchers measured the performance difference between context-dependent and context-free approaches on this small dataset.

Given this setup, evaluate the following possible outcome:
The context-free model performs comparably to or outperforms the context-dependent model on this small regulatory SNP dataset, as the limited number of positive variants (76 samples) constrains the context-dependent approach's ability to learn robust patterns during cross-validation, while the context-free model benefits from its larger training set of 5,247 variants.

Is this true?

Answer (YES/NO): YES